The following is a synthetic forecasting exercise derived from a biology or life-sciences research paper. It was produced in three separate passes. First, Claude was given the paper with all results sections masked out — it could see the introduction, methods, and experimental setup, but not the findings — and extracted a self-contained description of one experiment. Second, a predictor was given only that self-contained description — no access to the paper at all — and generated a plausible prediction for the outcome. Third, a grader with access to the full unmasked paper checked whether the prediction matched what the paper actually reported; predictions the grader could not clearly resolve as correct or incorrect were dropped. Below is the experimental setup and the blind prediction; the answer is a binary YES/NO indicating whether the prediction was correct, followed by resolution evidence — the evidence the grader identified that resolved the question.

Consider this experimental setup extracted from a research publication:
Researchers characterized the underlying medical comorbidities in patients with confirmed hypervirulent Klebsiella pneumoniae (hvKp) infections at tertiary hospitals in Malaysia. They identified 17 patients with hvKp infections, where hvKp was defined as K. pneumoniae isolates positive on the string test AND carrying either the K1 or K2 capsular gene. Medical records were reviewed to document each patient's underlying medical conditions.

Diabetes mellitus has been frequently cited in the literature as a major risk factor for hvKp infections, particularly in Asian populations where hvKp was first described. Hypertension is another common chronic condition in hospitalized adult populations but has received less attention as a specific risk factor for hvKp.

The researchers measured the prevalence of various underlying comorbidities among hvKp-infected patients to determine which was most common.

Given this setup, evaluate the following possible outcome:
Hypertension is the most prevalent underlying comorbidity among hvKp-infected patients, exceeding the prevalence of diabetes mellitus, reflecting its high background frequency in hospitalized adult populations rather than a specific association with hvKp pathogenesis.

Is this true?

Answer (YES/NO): YES